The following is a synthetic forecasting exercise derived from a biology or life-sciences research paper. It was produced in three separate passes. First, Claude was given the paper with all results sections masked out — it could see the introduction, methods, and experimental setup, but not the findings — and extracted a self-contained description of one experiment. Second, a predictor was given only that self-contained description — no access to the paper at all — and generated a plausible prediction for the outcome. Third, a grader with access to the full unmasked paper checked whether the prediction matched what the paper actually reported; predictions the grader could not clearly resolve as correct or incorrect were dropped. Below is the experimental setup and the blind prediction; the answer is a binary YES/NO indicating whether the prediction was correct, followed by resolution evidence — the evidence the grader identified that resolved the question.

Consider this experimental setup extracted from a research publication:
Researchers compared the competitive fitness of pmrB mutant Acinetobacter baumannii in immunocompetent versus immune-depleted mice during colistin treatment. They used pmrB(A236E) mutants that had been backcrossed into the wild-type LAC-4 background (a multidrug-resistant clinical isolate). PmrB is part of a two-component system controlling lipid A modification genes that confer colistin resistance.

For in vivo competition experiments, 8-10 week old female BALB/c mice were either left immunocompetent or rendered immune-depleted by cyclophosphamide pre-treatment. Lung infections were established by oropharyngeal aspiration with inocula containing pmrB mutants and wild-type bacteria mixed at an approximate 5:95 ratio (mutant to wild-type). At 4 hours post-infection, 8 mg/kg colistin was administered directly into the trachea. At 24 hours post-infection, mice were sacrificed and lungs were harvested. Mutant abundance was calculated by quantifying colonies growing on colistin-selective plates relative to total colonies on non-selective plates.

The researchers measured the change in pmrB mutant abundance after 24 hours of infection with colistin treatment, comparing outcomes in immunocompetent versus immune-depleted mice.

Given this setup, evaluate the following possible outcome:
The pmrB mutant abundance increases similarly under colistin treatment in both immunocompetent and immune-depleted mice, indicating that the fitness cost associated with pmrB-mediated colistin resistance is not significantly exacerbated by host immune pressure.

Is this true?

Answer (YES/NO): YES